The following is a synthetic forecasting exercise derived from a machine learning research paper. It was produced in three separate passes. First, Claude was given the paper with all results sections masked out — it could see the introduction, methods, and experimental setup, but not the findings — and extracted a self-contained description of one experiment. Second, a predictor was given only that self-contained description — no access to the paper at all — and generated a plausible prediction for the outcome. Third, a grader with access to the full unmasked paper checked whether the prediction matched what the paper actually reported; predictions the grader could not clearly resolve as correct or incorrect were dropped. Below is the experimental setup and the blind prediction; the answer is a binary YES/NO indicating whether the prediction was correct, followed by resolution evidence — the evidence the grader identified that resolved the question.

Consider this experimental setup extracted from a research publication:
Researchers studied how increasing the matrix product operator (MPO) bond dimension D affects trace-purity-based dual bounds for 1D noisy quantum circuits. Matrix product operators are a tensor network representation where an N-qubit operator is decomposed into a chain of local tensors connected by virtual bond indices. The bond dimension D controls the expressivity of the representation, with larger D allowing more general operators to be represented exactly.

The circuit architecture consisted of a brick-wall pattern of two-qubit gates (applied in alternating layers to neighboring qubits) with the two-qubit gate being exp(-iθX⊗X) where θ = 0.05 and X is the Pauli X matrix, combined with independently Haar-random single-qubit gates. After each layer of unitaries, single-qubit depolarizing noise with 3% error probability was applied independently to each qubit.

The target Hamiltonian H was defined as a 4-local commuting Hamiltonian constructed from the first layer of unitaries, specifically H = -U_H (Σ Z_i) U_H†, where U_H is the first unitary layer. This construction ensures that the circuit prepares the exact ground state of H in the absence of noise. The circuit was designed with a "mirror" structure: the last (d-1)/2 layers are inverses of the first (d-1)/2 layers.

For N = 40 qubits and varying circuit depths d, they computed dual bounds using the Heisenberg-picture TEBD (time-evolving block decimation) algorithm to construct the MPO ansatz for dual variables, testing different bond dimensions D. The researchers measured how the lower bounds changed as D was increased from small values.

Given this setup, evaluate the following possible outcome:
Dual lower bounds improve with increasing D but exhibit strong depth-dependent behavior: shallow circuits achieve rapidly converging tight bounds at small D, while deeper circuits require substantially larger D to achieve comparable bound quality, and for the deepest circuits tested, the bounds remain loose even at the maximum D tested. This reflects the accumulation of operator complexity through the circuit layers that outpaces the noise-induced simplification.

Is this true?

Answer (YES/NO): NO